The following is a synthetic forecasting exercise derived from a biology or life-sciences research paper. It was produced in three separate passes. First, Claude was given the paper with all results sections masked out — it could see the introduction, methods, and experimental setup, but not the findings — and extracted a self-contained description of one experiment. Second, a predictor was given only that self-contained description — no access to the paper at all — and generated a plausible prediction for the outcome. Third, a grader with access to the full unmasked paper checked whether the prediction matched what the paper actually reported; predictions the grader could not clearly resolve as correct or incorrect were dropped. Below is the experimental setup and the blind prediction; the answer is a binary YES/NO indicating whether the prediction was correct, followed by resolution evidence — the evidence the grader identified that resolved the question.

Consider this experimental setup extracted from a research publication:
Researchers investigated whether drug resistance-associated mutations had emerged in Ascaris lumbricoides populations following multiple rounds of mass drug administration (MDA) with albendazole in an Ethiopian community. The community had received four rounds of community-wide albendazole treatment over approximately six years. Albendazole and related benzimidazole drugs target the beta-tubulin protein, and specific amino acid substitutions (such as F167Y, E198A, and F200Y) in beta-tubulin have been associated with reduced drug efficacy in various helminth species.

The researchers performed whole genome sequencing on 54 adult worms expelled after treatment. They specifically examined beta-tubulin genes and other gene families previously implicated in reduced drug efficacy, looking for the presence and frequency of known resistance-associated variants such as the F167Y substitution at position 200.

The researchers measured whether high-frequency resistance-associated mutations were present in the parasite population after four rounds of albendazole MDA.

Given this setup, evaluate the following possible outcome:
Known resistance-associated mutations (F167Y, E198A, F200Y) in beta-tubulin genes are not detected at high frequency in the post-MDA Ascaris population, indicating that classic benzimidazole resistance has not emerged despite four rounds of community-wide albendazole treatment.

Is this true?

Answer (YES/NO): YES